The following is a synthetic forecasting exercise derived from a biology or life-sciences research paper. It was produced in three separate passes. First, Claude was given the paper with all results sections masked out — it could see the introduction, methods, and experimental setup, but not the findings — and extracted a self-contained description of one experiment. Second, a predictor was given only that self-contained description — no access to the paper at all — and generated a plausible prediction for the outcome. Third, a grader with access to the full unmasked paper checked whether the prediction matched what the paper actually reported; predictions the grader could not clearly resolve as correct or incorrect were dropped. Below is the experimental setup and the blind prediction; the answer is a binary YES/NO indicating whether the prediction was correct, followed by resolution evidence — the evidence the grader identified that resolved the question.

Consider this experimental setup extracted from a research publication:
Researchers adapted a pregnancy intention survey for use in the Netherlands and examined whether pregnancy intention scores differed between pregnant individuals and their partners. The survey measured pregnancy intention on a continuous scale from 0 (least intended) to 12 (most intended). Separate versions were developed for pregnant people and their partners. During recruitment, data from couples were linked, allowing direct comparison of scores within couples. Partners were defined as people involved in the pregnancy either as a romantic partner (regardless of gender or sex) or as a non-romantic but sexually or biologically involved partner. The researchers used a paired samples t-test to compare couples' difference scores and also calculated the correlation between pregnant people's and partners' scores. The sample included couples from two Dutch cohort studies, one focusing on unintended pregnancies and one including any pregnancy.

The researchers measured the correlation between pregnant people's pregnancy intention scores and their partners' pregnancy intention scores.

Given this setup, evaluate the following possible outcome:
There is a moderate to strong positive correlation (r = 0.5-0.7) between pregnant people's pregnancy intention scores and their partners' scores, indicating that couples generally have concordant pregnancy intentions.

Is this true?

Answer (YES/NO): NO